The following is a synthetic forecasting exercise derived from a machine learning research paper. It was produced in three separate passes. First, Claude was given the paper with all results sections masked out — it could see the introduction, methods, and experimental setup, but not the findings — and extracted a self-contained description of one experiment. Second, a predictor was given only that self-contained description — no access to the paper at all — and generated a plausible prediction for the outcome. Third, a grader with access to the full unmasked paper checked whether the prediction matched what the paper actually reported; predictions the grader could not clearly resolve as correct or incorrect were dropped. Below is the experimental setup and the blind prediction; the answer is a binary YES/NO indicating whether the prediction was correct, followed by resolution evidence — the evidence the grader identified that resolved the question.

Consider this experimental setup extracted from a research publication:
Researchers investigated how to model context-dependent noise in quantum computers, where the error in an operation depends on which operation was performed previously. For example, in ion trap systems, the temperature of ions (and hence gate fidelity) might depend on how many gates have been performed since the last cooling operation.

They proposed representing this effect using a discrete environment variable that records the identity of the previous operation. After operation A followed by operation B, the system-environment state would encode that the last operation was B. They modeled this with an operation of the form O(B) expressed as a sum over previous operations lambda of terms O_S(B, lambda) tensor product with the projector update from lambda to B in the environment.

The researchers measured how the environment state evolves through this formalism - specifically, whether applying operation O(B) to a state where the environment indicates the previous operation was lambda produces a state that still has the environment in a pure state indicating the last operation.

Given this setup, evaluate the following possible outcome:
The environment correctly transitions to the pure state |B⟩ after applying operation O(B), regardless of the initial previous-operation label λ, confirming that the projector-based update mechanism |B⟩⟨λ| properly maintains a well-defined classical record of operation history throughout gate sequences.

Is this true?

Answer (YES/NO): YES